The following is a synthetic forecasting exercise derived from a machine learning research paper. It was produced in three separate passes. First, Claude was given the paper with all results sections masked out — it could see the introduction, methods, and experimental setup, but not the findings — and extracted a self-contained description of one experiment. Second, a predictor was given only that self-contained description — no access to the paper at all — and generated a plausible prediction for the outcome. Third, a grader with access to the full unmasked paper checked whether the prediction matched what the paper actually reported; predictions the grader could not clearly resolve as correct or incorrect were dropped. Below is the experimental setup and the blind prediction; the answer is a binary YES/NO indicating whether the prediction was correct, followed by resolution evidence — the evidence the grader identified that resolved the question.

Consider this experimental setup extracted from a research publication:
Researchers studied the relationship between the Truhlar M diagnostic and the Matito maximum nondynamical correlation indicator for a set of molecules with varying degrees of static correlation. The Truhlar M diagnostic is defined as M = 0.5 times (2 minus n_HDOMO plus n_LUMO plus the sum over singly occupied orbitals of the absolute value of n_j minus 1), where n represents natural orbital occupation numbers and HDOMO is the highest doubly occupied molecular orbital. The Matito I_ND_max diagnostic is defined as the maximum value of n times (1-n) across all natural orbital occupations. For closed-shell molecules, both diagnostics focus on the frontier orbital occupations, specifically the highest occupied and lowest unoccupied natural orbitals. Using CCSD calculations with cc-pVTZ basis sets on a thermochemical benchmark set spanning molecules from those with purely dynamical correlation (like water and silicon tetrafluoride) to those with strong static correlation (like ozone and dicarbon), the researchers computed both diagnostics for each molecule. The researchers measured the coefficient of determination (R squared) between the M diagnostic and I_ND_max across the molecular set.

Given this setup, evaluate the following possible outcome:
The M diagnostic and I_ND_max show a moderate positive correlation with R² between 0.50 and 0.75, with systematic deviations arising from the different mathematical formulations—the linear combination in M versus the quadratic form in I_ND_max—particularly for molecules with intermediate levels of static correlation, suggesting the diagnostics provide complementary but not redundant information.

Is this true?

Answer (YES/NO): NO